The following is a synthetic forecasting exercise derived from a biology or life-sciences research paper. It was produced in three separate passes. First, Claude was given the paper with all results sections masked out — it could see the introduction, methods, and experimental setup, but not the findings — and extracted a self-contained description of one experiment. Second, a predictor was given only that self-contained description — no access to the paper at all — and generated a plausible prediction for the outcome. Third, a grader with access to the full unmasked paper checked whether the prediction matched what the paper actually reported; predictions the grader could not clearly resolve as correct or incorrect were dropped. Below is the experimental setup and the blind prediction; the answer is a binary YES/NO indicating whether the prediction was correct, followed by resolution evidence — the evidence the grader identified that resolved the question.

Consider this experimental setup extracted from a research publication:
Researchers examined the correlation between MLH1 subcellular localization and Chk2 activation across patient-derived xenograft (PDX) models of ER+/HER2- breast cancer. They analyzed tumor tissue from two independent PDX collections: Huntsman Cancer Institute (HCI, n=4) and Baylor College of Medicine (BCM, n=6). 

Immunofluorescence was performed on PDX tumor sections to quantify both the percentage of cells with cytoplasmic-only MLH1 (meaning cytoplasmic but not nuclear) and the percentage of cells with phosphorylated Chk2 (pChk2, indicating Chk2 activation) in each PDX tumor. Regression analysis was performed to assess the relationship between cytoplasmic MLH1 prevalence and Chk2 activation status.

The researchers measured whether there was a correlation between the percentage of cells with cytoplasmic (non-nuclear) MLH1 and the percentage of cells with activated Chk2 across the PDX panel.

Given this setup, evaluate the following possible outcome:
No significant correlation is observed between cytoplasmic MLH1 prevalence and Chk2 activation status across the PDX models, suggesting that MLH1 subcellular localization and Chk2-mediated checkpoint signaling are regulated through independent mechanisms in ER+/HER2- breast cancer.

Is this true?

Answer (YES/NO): NO